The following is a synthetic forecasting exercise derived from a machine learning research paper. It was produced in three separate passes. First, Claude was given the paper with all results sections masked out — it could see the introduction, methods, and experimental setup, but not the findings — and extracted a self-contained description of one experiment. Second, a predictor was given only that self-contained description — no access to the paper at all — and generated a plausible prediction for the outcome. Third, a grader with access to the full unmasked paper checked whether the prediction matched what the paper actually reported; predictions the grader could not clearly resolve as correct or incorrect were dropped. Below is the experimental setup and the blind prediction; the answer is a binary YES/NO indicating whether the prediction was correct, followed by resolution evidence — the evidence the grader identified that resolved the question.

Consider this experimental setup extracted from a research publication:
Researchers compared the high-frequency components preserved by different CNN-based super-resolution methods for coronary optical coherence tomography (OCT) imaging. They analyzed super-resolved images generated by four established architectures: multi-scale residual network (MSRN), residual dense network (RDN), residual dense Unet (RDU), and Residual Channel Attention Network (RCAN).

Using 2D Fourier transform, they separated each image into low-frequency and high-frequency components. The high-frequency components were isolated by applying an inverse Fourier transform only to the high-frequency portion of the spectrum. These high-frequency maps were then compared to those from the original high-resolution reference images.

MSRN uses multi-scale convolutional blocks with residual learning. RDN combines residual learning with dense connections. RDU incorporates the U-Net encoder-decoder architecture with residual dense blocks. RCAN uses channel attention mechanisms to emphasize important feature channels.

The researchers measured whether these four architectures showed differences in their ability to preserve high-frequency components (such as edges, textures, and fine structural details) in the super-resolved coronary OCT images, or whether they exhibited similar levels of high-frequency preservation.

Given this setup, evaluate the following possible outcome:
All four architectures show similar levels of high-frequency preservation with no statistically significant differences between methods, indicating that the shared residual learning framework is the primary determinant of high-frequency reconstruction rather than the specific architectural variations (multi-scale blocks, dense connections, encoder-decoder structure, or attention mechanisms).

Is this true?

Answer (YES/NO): NO